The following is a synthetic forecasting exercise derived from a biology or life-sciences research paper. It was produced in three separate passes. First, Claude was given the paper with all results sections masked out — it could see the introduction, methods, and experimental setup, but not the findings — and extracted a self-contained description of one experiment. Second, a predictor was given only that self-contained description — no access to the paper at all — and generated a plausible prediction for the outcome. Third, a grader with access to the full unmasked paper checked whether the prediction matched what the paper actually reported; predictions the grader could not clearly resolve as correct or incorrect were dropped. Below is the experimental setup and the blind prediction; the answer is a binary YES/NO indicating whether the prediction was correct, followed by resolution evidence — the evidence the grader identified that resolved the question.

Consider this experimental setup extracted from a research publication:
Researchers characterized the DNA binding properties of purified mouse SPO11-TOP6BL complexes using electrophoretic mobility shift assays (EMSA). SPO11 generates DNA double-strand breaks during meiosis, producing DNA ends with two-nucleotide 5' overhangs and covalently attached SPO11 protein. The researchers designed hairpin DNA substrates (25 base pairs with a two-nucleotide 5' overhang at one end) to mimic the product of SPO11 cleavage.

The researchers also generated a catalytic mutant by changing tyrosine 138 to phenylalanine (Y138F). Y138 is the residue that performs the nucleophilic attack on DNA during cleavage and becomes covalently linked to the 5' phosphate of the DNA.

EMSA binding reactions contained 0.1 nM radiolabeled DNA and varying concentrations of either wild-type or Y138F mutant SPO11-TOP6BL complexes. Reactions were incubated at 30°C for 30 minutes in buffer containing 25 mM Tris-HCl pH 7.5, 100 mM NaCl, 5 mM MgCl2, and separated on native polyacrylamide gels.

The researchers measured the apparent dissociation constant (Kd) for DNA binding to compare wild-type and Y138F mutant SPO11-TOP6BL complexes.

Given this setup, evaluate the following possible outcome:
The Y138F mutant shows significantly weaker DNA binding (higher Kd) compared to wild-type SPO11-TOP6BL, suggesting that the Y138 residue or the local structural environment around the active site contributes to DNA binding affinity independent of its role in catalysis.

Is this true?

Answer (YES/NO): NO